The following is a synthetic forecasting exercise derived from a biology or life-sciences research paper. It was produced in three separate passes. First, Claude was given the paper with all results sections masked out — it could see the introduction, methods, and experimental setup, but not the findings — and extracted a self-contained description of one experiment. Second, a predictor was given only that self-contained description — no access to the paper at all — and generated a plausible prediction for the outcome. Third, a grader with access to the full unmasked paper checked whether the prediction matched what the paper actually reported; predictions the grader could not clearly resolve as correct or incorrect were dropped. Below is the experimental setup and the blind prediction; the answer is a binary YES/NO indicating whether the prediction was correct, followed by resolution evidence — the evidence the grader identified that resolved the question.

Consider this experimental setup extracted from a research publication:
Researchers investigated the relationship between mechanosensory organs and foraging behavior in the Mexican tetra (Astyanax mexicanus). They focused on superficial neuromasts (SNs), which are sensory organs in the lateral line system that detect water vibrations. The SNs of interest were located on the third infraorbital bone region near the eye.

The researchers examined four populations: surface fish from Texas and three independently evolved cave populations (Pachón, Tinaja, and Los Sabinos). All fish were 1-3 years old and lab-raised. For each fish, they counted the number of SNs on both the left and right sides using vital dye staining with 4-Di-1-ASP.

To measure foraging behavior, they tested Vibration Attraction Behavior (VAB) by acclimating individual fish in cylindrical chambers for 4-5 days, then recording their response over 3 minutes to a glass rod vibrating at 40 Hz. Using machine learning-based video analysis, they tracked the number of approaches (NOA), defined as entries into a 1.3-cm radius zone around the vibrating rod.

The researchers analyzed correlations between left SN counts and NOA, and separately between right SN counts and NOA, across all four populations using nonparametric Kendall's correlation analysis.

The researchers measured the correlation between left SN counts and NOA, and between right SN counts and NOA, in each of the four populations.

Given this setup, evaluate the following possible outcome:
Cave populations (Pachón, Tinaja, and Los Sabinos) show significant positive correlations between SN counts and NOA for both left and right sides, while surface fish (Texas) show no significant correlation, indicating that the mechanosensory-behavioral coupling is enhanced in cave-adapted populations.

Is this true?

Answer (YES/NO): NO